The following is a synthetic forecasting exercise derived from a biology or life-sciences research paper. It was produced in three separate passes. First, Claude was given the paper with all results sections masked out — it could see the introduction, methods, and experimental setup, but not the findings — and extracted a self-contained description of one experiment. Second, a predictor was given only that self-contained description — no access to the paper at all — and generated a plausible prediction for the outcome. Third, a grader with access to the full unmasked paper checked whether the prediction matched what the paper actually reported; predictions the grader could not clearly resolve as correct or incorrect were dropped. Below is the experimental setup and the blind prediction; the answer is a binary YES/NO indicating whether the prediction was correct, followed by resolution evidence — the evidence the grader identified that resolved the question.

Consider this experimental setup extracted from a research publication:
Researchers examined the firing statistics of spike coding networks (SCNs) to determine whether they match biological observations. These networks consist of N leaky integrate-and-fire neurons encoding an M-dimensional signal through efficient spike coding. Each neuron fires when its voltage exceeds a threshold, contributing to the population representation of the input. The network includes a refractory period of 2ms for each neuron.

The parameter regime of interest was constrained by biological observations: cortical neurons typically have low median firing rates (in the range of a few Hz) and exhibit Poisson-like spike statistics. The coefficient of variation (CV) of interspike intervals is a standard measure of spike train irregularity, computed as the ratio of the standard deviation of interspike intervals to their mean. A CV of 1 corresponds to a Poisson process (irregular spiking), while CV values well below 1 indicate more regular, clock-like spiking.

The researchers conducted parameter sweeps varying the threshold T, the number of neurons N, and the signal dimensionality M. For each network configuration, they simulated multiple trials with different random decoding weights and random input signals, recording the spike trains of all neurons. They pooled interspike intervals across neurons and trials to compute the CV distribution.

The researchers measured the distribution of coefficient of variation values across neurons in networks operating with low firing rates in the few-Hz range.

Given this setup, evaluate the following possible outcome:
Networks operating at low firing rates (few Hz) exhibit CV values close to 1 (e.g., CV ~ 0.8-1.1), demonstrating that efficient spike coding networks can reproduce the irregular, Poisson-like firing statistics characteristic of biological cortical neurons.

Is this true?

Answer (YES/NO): YES